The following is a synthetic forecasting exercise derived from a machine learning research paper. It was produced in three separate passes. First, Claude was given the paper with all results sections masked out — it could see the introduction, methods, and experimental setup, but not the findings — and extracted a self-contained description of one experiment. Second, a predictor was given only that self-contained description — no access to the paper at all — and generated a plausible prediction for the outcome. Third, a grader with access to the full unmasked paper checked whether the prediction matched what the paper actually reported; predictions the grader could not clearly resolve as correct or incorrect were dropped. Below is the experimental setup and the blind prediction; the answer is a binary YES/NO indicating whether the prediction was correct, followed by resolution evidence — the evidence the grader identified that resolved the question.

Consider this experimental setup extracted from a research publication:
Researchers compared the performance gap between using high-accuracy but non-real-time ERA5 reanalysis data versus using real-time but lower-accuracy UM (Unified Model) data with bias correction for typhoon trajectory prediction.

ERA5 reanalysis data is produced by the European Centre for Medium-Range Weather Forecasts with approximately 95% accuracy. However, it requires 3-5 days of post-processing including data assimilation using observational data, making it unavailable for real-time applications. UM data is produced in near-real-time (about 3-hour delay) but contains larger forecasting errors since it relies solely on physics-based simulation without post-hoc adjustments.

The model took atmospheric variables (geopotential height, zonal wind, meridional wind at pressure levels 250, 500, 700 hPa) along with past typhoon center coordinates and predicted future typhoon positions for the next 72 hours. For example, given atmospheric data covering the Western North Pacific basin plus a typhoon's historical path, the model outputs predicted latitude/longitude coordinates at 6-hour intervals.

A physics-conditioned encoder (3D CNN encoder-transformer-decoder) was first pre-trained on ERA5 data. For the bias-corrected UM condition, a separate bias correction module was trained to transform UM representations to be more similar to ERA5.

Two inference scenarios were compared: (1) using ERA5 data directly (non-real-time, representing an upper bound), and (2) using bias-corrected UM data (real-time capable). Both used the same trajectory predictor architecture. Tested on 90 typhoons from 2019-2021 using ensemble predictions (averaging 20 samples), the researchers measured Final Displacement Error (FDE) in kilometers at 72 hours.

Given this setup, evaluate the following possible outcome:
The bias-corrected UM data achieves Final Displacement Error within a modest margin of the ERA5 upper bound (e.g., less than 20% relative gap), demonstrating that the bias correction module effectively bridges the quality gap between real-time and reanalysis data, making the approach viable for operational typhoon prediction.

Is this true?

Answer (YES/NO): NO